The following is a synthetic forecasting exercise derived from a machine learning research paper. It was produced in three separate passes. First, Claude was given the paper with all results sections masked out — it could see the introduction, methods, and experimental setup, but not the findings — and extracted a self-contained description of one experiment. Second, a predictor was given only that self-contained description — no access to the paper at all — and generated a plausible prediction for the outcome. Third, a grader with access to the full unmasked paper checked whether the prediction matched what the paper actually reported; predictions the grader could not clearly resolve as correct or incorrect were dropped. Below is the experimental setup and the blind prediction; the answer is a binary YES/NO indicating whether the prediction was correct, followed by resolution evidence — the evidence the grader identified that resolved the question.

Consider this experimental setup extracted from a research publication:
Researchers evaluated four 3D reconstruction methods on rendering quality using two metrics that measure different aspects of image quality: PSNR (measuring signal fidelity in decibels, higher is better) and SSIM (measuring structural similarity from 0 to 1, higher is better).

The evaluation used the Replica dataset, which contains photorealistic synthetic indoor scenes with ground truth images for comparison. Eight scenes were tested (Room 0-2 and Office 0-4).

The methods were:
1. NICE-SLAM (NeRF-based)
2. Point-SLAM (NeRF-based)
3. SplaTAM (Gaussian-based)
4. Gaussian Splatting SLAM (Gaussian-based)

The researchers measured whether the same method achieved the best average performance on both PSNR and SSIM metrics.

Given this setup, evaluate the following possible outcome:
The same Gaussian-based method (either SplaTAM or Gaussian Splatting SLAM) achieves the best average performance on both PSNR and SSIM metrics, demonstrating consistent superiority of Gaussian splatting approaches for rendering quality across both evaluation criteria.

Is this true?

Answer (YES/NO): NO